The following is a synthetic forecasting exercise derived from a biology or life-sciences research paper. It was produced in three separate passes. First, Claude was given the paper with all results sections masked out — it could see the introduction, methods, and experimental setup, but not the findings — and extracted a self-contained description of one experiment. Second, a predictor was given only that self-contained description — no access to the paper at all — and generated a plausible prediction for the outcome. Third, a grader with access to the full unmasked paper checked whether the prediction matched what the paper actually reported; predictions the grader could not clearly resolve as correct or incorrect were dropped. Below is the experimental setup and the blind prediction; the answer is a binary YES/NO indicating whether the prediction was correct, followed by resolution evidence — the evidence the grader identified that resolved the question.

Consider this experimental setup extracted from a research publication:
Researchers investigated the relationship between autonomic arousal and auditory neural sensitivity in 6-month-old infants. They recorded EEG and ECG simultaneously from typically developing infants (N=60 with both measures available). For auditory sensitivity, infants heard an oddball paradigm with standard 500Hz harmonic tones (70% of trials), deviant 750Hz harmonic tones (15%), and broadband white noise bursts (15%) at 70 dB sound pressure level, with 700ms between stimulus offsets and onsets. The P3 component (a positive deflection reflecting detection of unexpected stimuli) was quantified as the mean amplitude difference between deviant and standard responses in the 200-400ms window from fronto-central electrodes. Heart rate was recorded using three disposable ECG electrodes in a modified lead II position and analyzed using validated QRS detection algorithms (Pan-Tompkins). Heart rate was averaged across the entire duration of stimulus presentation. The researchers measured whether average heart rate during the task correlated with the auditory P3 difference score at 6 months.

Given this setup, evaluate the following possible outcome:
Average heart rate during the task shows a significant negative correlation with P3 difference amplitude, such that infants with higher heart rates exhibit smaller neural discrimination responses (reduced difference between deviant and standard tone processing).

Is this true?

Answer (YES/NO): NO